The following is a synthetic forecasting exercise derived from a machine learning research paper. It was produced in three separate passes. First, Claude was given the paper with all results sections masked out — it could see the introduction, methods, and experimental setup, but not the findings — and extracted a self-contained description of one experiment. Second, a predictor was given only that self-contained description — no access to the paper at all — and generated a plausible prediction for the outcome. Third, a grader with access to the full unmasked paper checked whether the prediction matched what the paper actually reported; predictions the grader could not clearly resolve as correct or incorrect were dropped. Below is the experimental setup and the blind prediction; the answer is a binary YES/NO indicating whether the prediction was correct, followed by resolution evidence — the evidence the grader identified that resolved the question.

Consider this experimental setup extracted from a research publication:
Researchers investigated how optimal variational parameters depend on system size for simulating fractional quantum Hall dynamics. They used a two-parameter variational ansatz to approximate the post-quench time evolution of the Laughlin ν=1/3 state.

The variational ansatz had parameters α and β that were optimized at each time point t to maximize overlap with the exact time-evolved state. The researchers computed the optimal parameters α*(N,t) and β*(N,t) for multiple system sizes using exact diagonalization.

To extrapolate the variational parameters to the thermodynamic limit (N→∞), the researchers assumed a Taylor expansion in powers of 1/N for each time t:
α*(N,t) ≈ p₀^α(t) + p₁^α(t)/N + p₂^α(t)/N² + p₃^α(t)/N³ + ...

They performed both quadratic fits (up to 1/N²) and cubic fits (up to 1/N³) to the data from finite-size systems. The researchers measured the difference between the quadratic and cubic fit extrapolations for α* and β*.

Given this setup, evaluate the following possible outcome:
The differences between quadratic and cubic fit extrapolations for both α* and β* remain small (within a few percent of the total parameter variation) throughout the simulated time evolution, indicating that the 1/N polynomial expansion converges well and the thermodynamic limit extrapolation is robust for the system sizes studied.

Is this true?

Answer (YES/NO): YES